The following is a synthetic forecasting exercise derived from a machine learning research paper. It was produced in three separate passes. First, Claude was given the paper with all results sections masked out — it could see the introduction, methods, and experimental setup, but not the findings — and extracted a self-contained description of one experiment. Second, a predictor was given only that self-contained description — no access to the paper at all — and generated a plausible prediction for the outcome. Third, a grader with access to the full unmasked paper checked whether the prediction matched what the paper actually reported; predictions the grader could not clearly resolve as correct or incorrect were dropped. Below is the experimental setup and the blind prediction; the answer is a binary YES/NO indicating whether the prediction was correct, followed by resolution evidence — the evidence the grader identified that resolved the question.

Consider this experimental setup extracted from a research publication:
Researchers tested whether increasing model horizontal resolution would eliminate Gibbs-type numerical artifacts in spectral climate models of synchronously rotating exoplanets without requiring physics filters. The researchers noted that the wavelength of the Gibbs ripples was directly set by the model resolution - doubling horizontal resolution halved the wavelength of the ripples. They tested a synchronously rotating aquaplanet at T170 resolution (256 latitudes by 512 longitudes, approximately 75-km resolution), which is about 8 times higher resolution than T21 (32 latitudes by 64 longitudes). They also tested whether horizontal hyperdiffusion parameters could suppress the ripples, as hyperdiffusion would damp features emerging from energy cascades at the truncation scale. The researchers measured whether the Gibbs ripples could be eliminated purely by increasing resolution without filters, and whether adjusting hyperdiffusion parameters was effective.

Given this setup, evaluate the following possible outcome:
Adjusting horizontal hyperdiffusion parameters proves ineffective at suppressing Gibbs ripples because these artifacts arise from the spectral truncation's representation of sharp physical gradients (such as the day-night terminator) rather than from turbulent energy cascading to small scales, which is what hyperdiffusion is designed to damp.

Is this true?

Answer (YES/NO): YES